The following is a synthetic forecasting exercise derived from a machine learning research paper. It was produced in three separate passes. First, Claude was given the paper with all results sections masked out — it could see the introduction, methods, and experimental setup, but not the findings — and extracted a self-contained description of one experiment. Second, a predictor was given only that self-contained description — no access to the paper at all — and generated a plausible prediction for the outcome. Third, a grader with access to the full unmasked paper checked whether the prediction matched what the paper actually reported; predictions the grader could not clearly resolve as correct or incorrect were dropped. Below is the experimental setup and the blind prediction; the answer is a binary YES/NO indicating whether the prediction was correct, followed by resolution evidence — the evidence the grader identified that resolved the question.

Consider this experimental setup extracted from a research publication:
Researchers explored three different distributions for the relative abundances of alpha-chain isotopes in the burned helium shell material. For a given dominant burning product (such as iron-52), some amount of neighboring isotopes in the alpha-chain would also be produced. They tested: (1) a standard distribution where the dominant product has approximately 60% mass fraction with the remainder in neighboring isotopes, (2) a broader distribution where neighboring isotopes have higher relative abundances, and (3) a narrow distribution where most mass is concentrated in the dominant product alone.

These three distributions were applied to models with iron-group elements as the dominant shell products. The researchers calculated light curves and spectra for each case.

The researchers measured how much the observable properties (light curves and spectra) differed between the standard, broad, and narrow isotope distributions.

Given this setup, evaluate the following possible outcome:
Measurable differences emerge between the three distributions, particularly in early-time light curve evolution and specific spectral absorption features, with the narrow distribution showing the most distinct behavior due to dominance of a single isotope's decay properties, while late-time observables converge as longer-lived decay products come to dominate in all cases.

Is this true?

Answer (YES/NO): NO